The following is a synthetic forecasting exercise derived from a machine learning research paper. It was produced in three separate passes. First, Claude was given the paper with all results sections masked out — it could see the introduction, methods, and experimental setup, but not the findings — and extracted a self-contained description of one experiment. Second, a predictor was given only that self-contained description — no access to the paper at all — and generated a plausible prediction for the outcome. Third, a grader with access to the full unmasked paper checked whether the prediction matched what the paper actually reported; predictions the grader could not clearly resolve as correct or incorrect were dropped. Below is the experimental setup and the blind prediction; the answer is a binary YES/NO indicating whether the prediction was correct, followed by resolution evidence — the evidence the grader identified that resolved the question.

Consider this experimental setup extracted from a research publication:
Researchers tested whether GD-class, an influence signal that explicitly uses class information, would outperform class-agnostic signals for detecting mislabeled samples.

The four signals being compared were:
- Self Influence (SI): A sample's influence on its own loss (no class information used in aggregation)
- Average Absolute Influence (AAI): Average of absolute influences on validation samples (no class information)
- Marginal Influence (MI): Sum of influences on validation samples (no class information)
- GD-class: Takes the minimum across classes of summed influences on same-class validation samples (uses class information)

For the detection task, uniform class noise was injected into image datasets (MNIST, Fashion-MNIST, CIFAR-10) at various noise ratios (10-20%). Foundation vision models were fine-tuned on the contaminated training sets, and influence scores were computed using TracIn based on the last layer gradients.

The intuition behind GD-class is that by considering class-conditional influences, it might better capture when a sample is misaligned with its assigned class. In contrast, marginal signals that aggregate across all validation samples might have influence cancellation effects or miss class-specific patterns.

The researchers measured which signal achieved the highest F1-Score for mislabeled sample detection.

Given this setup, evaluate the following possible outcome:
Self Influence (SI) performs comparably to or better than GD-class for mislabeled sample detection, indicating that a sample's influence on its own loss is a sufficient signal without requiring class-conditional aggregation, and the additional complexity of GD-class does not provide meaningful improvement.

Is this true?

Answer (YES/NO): YES